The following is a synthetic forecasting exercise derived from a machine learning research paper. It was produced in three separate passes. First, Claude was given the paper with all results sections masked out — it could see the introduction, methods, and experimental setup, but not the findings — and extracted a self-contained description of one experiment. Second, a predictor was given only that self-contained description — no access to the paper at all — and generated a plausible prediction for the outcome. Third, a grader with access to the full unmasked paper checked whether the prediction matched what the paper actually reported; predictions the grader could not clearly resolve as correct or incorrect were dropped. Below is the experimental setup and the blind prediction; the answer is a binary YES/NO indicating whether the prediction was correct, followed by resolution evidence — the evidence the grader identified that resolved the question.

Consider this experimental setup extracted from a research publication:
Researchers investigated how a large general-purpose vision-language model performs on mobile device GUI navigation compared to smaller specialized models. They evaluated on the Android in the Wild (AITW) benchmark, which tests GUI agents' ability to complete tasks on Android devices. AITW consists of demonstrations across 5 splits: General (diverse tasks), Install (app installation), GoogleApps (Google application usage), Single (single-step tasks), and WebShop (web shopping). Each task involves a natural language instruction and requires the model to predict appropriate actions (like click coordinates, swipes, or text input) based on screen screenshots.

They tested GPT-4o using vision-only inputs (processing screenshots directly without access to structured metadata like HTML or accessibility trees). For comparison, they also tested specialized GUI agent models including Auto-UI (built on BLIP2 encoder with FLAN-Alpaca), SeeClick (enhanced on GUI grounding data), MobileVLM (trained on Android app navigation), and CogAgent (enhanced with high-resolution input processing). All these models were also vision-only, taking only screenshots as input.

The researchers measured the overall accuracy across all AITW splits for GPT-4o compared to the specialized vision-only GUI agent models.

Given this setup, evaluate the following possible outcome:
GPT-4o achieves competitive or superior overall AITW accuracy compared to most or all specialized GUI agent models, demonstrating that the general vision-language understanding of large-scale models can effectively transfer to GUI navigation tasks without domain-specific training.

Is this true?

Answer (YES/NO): NO